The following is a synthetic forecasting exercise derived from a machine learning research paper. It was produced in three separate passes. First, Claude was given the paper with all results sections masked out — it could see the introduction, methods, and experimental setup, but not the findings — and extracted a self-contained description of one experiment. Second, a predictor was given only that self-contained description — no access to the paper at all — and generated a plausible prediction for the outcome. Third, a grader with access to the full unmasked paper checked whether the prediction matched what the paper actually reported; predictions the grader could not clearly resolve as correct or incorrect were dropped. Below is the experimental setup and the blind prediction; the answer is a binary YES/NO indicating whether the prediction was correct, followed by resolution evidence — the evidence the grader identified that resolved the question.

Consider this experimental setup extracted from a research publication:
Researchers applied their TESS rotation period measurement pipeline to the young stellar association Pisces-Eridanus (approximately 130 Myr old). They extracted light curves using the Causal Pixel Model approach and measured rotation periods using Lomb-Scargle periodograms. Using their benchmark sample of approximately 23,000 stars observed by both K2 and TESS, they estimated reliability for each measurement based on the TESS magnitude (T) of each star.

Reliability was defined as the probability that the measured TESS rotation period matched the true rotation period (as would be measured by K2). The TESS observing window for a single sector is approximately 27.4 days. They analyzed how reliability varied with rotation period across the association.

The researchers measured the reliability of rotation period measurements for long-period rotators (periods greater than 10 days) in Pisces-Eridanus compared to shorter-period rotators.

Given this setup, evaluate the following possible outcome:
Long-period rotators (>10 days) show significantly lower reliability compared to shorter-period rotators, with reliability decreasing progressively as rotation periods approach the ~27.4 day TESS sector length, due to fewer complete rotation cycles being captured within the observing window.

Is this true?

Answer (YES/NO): YES